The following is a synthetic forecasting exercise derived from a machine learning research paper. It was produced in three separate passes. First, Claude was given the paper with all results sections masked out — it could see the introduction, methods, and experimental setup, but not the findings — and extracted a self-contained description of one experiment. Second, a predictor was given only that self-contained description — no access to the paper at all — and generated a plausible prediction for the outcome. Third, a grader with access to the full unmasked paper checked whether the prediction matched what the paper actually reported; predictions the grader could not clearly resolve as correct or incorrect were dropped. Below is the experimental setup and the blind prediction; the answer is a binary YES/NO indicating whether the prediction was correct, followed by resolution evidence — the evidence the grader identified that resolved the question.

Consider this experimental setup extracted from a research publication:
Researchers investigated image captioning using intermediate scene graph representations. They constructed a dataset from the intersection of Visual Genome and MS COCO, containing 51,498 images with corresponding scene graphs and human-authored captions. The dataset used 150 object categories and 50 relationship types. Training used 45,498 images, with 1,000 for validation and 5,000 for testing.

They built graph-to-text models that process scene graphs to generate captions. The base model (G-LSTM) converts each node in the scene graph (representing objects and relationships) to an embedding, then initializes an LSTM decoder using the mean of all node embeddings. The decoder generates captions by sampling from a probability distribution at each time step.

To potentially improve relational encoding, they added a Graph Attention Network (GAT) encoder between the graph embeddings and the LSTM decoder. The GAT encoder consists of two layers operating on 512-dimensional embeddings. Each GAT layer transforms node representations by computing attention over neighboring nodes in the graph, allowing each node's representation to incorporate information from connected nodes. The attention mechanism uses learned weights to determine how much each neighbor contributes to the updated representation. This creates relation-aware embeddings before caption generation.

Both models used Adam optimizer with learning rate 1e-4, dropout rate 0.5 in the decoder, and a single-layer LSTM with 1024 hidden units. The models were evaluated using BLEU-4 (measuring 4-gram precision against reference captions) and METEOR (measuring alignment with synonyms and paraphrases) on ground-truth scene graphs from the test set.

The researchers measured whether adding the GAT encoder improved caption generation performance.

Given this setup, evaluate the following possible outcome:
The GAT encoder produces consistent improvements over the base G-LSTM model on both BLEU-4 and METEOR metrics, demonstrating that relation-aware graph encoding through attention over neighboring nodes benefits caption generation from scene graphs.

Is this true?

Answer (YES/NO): NO